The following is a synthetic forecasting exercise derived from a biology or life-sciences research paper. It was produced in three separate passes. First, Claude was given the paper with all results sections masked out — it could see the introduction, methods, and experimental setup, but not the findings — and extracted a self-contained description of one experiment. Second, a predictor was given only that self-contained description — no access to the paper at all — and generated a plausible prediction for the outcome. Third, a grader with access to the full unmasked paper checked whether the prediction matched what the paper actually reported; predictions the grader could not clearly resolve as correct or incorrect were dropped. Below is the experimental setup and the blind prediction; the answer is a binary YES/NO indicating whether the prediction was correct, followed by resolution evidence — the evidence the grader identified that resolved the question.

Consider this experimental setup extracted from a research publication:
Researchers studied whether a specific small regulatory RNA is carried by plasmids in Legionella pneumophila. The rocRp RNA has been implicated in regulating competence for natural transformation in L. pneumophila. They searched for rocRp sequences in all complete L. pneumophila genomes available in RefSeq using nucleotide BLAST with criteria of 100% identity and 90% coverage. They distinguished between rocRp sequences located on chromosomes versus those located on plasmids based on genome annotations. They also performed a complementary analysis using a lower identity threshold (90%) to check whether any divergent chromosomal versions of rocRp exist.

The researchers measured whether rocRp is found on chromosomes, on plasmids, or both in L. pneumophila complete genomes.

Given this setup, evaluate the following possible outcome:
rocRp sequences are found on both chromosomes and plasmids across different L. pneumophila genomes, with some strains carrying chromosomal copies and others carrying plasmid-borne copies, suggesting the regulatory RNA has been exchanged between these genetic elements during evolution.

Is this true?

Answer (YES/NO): NO